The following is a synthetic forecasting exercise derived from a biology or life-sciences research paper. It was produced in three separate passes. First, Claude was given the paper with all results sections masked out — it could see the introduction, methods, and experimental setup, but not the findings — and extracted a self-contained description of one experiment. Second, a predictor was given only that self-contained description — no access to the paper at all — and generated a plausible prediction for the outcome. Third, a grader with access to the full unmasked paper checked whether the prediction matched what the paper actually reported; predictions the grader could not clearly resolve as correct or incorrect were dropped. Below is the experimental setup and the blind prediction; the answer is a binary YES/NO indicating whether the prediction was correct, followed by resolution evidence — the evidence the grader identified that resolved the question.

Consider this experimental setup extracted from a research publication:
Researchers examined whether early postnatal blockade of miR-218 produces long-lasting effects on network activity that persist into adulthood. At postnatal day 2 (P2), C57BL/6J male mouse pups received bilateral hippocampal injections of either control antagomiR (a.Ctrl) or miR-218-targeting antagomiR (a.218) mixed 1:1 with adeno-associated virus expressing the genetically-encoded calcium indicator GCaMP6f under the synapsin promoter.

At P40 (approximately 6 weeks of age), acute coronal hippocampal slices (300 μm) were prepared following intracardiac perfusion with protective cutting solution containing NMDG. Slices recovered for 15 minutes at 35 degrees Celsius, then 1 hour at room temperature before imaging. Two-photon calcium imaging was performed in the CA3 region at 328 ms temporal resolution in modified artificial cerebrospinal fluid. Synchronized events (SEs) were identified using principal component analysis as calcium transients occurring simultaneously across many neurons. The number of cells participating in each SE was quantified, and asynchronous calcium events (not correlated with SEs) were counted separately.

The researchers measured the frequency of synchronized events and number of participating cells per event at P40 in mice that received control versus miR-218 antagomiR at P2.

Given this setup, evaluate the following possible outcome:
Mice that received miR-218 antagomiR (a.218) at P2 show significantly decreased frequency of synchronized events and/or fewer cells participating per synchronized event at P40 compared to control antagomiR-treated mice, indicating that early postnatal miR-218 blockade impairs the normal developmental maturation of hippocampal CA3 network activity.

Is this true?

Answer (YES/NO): NO